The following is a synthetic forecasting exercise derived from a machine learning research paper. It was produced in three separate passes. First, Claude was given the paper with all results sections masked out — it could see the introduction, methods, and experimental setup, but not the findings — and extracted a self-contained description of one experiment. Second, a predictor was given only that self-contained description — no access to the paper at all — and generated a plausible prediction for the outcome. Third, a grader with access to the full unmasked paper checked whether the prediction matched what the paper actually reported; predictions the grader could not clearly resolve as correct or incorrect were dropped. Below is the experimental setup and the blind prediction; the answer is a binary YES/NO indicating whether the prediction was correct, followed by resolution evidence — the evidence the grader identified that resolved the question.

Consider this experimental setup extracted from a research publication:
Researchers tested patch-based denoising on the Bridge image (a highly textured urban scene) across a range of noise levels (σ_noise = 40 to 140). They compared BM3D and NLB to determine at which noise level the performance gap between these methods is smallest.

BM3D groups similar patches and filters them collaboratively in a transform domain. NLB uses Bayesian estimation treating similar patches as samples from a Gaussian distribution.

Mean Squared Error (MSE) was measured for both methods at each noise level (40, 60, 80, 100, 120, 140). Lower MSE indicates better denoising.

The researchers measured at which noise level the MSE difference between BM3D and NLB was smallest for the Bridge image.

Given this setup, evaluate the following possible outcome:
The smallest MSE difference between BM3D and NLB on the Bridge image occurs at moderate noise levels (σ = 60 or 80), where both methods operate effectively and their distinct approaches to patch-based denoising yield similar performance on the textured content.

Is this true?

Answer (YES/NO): NO